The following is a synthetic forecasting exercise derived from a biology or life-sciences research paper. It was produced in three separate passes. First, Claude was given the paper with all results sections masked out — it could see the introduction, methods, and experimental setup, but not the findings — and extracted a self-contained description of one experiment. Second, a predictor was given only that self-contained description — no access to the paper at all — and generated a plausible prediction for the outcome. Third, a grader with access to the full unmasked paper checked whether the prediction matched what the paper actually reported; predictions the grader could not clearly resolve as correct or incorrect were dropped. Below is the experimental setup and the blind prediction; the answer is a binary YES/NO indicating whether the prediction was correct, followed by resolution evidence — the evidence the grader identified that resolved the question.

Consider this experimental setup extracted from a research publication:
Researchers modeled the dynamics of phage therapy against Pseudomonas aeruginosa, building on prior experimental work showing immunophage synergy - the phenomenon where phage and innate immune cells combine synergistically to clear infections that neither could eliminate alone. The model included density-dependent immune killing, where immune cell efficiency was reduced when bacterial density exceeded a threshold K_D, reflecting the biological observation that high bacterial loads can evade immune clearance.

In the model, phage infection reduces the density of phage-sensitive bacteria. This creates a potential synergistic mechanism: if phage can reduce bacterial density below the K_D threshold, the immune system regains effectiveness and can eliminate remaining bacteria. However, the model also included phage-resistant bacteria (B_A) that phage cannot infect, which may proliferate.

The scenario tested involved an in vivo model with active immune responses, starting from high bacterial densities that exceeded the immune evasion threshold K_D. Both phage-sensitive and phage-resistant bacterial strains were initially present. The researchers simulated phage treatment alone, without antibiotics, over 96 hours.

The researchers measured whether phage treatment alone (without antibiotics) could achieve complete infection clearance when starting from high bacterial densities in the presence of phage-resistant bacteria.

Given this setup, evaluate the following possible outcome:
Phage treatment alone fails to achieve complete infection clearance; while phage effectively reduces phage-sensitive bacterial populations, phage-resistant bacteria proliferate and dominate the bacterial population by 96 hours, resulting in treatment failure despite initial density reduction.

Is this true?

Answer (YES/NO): NO